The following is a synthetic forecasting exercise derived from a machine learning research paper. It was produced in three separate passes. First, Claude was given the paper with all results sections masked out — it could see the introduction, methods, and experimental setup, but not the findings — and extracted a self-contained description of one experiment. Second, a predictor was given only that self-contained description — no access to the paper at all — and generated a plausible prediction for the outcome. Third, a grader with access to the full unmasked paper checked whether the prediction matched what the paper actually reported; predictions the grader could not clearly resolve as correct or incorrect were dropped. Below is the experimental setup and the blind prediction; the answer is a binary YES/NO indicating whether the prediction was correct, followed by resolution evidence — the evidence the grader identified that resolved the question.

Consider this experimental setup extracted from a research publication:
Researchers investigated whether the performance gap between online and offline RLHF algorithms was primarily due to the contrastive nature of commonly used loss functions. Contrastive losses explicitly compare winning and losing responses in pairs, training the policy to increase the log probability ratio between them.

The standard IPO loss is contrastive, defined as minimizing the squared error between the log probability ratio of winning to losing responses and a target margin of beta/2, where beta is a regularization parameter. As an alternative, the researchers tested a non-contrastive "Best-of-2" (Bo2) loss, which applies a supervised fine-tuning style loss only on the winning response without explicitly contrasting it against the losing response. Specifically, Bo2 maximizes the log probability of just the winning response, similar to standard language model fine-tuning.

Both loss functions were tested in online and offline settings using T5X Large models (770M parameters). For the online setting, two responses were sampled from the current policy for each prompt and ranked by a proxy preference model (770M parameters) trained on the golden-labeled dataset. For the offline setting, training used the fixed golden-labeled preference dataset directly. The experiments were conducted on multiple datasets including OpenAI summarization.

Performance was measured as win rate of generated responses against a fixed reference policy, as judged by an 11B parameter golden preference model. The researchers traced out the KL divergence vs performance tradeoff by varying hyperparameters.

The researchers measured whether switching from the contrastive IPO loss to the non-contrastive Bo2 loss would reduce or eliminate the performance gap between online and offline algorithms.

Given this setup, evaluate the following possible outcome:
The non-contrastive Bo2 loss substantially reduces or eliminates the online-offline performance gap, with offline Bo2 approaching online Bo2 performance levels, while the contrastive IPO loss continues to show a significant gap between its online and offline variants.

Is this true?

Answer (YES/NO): NO